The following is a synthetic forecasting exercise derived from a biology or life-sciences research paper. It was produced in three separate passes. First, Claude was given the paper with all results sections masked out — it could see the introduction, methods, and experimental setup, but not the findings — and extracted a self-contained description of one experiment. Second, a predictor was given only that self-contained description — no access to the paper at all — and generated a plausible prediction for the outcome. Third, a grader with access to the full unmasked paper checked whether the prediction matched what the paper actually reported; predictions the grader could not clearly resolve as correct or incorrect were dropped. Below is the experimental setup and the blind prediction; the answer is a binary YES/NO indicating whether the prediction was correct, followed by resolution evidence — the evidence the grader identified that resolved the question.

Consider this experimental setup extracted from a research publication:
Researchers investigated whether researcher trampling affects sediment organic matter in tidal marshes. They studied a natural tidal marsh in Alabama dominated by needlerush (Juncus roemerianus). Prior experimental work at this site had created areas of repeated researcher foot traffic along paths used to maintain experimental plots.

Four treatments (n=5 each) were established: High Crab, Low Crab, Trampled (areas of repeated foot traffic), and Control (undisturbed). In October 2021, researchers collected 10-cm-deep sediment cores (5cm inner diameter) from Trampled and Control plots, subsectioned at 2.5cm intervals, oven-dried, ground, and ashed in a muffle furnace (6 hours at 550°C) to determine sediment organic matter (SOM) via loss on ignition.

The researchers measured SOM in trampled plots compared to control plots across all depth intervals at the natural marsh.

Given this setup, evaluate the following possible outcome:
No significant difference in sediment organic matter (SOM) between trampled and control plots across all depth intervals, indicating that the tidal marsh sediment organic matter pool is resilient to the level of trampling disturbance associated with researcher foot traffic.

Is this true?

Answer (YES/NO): YES